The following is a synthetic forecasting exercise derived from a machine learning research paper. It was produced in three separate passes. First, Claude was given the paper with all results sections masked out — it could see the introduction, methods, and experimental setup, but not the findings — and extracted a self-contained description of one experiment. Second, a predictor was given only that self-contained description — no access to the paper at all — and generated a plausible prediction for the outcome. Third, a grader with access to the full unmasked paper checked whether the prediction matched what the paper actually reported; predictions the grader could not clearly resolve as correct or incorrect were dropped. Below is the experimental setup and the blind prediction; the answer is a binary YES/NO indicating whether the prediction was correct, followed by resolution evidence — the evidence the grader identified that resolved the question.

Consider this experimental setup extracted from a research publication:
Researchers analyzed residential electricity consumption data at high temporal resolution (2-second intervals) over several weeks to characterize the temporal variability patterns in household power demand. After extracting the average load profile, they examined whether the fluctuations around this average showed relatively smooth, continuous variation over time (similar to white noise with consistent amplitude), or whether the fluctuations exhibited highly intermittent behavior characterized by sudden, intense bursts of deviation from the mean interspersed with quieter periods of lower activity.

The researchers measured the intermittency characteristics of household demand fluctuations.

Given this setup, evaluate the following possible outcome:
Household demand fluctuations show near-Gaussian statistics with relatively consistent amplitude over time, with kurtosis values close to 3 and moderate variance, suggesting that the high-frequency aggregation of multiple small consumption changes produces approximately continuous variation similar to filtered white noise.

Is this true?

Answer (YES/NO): NO